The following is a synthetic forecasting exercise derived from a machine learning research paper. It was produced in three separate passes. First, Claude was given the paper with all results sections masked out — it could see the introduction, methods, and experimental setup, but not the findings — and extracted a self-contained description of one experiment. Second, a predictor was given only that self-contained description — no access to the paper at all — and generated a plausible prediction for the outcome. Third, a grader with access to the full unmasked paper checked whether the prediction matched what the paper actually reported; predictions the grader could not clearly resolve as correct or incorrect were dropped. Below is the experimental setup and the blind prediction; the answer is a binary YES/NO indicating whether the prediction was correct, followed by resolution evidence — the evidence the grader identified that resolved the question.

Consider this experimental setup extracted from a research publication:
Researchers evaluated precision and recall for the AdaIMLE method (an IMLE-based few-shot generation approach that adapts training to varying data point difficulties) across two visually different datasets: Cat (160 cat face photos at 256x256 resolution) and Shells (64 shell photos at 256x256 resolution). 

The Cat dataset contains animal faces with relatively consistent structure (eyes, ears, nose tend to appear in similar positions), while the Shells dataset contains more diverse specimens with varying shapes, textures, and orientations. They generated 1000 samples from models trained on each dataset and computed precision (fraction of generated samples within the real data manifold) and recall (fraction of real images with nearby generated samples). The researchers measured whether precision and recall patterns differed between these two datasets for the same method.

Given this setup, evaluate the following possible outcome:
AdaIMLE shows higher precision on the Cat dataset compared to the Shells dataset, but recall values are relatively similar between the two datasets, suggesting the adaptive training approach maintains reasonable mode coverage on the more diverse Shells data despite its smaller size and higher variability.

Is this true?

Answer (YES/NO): NO